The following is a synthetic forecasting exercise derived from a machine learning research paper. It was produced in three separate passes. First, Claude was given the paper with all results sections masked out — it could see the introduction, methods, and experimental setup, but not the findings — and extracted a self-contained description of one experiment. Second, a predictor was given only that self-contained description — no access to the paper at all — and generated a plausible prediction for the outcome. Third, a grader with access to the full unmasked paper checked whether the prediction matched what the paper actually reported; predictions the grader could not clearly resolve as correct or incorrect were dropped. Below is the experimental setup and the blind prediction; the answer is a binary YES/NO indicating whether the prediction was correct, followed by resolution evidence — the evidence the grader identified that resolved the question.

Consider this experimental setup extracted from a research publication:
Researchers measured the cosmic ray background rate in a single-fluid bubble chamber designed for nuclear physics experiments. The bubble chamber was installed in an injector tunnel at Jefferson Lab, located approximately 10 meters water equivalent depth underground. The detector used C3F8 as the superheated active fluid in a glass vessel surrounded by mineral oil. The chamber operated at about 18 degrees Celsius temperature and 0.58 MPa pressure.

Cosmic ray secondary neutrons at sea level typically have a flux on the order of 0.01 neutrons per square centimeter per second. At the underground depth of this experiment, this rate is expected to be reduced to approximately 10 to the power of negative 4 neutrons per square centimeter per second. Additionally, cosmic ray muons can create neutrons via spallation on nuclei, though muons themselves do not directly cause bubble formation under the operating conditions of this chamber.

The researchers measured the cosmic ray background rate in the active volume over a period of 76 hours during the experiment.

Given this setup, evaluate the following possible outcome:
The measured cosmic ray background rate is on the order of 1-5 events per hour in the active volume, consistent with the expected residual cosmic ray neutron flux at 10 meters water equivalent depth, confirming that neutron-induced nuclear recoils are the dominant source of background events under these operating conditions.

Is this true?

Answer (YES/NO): NO